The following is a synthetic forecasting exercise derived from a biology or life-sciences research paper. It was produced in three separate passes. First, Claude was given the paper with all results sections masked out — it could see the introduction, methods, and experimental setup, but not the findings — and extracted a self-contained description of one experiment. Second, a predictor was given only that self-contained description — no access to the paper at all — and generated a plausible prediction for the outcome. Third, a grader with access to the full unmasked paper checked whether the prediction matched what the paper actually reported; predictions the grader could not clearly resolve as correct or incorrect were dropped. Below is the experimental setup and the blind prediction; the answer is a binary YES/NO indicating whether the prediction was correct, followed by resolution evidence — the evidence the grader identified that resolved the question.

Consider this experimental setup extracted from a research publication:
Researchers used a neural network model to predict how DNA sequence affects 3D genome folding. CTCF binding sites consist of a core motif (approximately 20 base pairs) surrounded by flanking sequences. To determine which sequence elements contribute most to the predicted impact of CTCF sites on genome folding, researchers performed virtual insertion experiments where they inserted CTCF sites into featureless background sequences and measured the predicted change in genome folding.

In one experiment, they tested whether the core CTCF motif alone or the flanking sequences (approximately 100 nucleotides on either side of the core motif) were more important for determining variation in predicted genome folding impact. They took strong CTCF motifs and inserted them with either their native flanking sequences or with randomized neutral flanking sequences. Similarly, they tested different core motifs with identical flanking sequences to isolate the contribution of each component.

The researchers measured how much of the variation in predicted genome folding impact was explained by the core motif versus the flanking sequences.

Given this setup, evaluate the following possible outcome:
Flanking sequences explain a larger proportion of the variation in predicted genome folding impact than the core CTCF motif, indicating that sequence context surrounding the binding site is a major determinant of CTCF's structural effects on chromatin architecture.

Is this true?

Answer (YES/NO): NO